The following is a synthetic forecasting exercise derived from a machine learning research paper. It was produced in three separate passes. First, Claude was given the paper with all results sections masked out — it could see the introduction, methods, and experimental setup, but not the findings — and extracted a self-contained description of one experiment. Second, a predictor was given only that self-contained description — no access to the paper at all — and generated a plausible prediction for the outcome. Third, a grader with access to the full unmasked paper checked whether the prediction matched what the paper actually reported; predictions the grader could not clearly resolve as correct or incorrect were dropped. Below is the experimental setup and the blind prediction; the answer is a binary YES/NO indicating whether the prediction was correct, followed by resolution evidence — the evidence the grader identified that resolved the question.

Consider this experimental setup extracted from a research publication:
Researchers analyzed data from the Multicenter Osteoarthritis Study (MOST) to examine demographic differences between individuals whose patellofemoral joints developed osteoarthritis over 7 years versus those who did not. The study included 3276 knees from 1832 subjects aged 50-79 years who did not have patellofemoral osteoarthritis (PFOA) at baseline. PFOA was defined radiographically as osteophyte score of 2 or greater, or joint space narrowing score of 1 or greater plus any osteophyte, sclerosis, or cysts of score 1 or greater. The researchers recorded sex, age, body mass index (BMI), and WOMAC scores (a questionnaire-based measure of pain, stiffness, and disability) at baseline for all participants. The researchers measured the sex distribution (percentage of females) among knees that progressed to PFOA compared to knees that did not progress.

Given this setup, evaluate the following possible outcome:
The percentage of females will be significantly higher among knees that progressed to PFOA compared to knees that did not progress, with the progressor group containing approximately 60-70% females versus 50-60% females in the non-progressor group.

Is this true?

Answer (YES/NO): YES